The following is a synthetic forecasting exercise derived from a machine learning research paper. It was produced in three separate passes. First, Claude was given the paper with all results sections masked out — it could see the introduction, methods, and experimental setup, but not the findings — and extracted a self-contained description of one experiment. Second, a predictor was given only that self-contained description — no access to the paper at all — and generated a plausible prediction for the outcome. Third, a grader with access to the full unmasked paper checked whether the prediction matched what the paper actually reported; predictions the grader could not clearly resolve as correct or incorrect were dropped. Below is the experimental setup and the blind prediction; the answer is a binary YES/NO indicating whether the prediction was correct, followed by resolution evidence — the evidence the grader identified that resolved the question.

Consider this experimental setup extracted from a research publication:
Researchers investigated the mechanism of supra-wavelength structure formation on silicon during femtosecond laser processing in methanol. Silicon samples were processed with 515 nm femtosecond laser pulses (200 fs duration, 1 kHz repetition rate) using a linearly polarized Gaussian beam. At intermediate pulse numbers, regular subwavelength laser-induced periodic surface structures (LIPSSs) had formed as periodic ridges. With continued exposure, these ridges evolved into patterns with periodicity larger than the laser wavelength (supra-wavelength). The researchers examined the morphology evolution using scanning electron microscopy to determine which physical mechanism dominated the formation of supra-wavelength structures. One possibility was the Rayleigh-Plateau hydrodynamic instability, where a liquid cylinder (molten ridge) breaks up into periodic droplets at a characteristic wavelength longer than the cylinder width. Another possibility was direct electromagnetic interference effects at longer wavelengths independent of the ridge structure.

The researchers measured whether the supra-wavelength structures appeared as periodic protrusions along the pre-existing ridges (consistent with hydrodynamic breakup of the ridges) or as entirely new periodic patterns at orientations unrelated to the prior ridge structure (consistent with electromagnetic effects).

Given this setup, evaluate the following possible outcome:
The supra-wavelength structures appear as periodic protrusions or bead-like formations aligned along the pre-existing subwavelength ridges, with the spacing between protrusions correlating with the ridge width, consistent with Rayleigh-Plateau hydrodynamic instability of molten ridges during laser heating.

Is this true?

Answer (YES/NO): YES